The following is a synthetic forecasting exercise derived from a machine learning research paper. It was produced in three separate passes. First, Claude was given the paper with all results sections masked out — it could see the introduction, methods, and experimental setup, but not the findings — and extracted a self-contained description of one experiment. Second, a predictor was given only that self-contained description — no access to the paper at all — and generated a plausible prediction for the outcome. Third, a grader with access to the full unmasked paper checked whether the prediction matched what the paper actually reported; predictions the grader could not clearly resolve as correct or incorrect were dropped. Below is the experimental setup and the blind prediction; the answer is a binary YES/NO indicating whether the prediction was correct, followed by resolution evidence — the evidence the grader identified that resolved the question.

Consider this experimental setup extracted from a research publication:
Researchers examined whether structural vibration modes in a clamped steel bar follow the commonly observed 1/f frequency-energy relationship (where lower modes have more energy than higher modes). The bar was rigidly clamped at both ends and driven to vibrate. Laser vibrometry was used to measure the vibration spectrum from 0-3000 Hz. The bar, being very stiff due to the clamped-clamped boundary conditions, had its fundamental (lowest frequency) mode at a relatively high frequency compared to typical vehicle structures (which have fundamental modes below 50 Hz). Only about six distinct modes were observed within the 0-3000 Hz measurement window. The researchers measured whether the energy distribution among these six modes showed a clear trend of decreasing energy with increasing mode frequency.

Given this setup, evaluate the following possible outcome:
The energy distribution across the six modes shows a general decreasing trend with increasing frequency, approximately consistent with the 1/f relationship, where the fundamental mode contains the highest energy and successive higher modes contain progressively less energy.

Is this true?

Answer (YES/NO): NO